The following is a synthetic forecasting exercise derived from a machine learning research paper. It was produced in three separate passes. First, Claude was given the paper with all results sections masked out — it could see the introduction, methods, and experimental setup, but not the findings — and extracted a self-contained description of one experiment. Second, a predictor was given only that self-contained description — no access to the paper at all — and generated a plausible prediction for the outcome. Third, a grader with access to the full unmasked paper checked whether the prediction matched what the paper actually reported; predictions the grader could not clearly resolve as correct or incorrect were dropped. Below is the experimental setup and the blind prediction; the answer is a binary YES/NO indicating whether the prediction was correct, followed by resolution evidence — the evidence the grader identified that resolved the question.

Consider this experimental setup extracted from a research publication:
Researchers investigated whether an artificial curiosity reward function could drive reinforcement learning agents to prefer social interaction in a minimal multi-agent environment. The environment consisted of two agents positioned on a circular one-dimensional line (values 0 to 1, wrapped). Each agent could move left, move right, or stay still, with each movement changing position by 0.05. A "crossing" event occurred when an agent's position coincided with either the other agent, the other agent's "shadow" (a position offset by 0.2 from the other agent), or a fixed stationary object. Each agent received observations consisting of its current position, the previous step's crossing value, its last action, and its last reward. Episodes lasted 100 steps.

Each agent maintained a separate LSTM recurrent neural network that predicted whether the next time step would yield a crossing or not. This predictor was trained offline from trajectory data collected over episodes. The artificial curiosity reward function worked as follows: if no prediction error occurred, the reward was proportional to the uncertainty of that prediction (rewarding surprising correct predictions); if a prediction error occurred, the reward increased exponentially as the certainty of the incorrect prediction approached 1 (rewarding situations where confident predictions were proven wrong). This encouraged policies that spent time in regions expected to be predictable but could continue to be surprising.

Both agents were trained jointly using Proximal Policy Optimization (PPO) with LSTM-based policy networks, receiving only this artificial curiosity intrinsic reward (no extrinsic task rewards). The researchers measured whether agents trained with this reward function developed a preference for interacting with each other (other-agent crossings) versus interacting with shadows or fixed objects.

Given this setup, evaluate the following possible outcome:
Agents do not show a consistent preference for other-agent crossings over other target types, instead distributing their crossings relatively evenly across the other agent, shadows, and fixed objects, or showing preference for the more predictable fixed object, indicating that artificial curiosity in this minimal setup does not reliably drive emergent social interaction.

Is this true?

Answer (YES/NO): YES